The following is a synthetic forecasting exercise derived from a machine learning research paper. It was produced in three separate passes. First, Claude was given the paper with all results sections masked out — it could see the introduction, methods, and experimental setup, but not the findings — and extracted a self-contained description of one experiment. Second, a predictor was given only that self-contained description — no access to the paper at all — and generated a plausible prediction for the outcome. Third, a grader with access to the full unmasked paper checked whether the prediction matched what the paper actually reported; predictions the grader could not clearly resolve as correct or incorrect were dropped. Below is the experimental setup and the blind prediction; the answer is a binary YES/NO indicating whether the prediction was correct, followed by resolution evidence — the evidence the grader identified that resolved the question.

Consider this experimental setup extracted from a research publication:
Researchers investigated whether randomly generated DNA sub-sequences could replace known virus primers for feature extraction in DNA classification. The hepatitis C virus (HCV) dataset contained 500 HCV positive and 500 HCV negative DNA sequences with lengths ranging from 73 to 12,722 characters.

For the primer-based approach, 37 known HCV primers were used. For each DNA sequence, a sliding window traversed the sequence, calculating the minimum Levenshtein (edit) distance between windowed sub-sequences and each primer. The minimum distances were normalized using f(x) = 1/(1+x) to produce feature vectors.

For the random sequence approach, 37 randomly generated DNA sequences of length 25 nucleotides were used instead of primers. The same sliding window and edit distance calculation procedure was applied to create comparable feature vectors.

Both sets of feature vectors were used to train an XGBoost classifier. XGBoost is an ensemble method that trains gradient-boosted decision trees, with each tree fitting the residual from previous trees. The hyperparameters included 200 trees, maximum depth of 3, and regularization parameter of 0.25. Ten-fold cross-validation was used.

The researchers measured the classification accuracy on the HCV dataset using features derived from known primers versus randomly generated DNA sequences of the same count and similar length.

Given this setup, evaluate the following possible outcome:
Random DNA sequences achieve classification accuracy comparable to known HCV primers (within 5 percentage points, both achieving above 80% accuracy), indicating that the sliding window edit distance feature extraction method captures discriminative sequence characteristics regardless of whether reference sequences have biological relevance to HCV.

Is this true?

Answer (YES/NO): YES